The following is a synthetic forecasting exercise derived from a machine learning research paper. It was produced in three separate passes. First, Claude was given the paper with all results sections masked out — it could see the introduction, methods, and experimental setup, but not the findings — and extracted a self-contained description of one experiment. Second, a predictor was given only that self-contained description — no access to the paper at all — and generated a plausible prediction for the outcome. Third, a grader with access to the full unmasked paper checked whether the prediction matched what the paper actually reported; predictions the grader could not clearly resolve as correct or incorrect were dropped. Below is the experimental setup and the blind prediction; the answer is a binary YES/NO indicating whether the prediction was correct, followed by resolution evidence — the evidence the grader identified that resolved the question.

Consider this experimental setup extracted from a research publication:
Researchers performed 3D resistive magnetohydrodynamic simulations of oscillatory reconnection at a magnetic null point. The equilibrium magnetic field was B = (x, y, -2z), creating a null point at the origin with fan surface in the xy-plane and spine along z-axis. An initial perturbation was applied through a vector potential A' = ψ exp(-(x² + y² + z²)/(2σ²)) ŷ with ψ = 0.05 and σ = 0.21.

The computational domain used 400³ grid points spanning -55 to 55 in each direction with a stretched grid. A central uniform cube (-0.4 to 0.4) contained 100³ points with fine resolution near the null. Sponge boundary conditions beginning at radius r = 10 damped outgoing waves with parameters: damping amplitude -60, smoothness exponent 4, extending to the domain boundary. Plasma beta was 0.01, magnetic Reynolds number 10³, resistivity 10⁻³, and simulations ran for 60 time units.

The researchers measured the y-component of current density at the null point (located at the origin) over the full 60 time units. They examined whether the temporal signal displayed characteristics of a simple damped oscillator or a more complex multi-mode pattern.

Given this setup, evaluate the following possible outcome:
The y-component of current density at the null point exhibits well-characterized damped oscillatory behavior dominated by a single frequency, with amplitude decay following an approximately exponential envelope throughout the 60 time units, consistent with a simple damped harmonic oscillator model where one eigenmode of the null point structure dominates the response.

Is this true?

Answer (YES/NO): NO